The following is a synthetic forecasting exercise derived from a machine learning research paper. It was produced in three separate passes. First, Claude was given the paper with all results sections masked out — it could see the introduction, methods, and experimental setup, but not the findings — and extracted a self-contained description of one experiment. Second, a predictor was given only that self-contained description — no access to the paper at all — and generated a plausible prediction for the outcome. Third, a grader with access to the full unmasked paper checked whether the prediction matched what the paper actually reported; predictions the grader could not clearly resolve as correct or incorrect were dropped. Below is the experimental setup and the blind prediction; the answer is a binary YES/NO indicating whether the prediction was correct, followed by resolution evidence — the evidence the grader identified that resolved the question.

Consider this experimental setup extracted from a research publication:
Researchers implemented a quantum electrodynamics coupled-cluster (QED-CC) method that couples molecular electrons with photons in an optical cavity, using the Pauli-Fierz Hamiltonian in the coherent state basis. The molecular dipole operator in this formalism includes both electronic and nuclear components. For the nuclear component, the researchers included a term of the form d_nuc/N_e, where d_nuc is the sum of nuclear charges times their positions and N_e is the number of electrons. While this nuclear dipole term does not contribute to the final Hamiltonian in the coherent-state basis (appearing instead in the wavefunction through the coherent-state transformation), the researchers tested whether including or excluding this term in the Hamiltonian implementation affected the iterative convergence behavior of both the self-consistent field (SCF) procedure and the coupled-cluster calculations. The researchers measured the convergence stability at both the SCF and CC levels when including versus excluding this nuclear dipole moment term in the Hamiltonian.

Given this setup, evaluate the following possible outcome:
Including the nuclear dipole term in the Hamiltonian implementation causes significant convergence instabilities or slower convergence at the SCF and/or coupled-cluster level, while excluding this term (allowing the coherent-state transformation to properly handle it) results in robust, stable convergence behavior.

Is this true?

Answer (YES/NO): NO